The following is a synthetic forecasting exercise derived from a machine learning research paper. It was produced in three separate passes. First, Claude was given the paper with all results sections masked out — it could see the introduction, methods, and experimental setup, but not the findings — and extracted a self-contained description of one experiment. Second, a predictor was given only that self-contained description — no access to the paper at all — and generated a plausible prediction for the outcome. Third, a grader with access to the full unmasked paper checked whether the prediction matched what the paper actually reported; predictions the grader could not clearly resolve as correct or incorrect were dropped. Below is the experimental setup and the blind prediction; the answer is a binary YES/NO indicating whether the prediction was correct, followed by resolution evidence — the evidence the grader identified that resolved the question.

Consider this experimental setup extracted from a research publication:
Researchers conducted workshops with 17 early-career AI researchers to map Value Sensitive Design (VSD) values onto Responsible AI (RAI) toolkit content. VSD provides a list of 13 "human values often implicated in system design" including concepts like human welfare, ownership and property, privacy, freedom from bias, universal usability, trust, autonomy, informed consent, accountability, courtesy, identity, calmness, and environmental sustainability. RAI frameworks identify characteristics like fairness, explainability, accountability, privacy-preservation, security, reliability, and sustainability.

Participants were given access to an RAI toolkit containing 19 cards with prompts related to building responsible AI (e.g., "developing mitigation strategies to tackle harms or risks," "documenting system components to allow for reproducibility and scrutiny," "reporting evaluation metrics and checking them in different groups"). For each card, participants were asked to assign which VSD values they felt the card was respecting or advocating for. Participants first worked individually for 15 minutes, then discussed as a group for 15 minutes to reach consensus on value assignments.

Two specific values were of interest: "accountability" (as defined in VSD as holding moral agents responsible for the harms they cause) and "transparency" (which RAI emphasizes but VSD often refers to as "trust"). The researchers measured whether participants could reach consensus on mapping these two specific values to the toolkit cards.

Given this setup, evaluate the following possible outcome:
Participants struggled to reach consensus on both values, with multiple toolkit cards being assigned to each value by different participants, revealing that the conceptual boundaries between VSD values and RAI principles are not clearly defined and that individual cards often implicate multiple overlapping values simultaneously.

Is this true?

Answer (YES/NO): NO